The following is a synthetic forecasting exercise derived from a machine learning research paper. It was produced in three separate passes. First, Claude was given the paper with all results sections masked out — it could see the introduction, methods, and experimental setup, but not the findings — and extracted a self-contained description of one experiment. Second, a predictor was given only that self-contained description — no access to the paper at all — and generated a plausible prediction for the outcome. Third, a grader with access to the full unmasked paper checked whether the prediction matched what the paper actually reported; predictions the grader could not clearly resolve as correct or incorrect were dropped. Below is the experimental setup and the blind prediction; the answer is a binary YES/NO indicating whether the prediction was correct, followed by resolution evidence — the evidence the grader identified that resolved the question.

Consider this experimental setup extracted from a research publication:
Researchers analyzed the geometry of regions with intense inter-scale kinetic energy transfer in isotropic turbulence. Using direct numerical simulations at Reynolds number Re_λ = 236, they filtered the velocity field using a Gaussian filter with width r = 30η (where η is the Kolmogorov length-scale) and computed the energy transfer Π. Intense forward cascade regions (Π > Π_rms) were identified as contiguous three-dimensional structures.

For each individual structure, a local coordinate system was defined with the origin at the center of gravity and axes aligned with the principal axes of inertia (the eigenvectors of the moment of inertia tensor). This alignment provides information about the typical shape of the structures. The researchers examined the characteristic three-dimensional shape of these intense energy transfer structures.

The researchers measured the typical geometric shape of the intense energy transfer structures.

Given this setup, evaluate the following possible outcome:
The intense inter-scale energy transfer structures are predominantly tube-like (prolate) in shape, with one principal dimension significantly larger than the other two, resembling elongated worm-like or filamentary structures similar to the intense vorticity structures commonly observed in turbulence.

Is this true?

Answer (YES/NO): YES